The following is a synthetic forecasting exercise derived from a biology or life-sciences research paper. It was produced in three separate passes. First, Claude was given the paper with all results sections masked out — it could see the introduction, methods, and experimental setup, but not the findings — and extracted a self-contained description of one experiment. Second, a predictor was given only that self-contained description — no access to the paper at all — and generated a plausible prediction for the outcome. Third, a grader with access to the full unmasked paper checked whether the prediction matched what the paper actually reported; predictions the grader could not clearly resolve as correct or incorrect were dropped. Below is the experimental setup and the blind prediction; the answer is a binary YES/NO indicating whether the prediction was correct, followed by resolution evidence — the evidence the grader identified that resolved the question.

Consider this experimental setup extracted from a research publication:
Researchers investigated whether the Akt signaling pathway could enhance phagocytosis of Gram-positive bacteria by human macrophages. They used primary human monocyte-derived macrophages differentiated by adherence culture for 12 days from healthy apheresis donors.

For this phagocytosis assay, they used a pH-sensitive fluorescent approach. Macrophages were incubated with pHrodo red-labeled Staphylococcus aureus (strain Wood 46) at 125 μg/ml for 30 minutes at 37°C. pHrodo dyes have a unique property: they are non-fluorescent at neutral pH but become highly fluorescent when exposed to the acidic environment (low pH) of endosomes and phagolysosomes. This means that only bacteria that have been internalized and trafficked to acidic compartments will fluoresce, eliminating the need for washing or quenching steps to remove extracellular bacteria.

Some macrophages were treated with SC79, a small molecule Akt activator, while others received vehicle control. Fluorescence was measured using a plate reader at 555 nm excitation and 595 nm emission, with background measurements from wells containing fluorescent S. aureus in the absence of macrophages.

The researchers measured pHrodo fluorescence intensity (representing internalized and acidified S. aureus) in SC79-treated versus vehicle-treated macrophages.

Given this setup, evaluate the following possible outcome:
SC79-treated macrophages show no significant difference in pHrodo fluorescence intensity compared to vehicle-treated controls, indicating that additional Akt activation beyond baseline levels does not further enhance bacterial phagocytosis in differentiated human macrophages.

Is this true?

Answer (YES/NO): NO